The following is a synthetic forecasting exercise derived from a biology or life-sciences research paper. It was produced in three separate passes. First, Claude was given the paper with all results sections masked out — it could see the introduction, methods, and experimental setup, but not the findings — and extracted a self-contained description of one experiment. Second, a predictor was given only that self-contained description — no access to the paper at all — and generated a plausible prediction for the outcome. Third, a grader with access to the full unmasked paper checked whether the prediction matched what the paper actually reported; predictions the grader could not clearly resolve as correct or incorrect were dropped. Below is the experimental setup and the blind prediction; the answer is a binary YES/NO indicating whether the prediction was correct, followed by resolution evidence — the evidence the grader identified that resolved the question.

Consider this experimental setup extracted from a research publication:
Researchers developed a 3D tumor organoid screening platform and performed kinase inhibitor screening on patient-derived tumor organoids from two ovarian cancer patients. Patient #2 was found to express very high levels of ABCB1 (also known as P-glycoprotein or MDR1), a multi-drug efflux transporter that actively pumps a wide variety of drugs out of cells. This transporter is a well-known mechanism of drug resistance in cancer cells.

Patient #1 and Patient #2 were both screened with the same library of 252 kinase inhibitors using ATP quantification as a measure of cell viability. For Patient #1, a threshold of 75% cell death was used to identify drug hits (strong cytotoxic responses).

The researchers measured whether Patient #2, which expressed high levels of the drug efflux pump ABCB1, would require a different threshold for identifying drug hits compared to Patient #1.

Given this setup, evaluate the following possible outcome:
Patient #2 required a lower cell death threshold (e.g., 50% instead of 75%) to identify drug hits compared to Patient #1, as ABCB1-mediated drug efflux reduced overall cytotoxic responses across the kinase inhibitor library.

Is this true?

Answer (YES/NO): YES